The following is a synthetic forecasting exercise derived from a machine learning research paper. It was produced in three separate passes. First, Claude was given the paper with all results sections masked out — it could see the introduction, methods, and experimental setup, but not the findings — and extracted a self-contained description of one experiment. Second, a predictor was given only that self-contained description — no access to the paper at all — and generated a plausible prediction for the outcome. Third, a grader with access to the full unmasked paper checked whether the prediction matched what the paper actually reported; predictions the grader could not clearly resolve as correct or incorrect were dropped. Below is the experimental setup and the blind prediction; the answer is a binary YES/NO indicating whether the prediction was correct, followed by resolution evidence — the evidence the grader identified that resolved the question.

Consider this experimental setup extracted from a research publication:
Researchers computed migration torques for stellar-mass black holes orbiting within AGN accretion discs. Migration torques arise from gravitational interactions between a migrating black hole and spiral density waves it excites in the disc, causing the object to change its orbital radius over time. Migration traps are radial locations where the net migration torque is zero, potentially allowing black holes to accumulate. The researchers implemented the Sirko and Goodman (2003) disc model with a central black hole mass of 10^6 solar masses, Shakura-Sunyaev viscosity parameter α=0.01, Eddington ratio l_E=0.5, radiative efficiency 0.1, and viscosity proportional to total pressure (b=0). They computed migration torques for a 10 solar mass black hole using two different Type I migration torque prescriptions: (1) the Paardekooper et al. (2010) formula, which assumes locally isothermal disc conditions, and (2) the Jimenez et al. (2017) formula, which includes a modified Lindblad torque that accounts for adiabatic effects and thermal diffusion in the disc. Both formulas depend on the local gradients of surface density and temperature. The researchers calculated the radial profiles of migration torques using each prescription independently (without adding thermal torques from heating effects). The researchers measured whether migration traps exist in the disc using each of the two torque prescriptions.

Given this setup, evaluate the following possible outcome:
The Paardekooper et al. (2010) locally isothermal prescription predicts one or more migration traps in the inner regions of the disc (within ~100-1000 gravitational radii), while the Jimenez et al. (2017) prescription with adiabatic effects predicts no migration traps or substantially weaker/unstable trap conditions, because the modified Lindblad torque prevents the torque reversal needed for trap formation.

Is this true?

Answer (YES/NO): YES